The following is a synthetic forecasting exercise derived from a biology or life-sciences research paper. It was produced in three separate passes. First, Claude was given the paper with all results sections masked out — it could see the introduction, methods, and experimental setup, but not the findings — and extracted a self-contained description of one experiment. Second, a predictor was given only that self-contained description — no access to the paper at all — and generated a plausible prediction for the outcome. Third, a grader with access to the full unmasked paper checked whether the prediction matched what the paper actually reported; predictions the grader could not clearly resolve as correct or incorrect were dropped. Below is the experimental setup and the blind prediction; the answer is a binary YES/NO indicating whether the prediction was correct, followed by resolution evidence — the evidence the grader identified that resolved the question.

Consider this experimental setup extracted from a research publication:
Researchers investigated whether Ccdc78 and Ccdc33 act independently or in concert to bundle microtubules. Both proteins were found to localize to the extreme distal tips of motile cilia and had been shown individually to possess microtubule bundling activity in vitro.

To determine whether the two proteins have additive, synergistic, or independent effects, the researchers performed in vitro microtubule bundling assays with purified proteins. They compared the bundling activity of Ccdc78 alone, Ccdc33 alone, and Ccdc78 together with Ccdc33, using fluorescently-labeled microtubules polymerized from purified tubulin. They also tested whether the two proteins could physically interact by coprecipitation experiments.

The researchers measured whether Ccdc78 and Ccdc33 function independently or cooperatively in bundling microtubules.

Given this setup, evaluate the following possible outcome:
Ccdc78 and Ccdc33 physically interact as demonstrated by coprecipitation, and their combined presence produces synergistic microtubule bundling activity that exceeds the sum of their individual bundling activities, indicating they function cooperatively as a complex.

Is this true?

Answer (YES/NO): NO